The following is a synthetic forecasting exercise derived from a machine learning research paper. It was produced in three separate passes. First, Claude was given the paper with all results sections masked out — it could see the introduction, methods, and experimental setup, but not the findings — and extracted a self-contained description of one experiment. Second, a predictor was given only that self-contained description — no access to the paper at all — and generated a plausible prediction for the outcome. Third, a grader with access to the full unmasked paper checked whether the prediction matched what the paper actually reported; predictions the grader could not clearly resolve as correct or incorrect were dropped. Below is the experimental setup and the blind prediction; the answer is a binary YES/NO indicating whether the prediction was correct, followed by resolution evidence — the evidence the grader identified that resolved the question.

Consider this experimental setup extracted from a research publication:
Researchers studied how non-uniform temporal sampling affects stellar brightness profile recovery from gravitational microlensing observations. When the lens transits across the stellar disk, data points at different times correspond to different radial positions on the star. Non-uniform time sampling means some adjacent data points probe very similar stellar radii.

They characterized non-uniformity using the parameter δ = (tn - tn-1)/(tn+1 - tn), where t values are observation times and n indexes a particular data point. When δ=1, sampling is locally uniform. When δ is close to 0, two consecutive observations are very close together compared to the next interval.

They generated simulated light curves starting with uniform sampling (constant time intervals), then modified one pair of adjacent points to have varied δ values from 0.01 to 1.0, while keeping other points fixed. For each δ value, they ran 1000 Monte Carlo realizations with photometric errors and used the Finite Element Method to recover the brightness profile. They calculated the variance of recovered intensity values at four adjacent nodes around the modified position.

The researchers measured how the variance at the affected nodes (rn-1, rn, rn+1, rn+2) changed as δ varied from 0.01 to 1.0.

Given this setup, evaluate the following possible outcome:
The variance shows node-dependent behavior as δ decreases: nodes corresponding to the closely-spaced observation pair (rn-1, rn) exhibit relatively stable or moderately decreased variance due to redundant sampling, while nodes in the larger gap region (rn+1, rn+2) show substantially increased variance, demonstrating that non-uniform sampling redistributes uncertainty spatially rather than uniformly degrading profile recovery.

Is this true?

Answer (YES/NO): NO